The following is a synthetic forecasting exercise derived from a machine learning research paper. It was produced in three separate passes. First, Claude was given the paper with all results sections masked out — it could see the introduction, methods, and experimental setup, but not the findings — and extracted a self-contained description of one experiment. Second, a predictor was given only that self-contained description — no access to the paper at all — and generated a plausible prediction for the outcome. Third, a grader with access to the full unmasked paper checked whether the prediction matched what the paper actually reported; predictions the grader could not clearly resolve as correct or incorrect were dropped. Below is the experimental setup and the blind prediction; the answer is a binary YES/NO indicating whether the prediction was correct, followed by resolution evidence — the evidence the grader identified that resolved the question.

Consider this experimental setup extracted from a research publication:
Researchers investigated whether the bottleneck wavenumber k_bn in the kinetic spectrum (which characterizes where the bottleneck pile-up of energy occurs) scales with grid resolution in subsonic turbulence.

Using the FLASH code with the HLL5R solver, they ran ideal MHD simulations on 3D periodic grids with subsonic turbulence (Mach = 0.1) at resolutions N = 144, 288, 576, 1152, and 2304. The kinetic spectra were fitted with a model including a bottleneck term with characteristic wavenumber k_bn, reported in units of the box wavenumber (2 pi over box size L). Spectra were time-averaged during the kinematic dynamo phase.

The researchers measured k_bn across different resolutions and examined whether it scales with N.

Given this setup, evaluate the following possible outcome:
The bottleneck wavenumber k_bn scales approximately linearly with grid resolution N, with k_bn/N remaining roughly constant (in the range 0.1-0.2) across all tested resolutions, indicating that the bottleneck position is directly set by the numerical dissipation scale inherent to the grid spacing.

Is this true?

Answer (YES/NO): NO